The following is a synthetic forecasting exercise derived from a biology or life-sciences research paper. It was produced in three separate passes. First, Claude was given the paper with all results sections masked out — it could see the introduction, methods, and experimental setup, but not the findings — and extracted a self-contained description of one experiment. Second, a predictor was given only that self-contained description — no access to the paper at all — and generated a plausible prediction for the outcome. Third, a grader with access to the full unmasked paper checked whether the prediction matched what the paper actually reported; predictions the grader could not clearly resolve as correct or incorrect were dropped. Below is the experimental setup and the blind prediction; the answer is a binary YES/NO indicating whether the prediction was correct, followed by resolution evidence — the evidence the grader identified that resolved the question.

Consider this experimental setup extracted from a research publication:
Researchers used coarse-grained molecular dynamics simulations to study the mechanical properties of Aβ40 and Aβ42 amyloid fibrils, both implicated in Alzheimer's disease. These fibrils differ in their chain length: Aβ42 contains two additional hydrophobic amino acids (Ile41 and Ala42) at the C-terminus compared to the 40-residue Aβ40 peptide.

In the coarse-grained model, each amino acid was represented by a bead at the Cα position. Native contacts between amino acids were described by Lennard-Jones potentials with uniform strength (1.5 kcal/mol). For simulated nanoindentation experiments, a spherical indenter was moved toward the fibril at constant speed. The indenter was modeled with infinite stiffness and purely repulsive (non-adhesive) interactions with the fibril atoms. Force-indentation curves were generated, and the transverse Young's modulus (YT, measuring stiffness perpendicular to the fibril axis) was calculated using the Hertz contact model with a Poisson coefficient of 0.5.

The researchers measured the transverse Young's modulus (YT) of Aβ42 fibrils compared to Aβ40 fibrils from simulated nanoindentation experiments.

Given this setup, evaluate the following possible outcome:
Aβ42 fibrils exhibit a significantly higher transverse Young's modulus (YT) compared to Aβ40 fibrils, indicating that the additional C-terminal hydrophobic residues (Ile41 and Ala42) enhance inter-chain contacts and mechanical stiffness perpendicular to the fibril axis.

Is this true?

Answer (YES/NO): YES